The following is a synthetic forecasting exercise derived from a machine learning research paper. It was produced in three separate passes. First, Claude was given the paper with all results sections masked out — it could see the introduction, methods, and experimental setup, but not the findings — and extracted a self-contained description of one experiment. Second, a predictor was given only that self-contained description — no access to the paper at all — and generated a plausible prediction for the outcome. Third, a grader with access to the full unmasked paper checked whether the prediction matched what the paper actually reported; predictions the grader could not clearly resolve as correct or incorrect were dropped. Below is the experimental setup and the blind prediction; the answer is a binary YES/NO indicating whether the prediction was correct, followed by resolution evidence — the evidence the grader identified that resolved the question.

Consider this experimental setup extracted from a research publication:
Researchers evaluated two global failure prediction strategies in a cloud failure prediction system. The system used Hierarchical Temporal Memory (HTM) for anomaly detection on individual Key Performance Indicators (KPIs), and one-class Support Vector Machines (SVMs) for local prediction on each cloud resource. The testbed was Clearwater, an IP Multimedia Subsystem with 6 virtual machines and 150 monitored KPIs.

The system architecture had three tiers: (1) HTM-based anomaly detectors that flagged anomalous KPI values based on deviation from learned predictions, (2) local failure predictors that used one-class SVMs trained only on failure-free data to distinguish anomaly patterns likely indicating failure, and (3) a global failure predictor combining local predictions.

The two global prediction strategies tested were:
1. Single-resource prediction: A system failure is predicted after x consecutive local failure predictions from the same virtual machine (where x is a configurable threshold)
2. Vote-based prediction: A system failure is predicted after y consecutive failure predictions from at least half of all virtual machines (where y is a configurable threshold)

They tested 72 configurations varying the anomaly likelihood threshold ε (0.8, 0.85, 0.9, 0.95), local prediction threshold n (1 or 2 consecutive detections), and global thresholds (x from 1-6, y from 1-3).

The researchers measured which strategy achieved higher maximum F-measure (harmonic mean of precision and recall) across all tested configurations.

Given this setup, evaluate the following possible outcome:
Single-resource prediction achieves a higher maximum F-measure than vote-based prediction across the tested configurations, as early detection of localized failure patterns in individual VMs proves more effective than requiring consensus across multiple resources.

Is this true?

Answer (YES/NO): NO